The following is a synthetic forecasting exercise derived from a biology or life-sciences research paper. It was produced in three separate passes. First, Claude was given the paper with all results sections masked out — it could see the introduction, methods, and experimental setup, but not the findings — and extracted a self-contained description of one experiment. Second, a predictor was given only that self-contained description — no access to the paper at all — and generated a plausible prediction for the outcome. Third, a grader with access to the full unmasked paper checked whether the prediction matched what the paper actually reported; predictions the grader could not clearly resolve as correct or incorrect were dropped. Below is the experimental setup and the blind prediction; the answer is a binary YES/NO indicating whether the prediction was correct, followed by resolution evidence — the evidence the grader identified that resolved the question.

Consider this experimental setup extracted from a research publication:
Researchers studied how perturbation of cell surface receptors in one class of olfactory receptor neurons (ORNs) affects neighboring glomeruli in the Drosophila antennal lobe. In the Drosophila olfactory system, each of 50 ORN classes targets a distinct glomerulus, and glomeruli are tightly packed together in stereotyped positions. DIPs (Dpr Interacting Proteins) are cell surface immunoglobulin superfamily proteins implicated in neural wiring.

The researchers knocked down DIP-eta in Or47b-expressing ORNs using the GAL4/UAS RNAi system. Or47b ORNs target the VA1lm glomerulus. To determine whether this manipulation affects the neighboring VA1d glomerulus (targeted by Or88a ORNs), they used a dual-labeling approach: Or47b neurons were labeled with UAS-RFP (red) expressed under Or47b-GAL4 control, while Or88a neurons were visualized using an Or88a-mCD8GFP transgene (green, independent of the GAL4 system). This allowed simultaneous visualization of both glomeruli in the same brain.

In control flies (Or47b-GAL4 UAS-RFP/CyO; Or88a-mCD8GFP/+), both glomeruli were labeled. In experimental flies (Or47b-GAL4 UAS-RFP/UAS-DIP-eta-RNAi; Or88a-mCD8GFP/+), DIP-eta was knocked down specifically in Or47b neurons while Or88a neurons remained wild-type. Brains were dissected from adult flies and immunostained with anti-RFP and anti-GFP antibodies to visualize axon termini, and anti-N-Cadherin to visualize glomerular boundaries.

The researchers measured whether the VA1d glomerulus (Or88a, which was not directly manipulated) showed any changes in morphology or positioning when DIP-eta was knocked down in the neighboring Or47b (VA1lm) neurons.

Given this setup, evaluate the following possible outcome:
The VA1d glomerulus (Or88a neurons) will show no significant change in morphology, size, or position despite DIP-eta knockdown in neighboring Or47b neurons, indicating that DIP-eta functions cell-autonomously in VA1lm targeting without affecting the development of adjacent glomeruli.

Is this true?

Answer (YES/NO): NO